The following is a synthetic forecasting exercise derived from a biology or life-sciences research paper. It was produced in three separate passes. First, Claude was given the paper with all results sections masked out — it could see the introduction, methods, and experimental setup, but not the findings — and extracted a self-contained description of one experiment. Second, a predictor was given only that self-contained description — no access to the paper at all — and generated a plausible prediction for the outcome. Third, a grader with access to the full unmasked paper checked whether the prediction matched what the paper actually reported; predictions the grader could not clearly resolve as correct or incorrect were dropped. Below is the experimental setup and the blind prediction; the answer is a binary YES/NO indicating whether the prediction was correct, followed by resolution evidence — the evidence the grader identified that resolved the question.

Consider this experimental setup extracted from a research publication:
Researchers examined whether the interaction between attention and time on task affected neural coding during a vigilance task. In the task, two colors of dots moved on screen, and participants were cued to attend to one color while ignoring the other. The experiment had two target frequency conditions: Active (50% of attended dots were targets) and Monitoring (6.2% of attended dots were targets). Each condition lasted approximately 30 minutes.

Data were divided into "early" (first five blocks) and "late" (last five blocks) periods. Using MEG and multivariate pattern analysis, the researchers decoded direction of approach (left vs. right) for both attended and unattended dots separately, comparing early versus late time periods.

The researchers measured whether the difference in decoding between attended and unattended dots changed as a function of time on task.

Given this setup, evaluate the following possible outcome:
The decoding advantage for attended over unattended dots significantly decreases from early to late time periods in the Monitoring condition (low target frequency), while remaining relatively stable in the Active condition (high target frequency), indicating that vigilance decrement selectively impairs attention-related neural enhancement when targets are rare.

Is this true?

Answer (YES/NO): NO